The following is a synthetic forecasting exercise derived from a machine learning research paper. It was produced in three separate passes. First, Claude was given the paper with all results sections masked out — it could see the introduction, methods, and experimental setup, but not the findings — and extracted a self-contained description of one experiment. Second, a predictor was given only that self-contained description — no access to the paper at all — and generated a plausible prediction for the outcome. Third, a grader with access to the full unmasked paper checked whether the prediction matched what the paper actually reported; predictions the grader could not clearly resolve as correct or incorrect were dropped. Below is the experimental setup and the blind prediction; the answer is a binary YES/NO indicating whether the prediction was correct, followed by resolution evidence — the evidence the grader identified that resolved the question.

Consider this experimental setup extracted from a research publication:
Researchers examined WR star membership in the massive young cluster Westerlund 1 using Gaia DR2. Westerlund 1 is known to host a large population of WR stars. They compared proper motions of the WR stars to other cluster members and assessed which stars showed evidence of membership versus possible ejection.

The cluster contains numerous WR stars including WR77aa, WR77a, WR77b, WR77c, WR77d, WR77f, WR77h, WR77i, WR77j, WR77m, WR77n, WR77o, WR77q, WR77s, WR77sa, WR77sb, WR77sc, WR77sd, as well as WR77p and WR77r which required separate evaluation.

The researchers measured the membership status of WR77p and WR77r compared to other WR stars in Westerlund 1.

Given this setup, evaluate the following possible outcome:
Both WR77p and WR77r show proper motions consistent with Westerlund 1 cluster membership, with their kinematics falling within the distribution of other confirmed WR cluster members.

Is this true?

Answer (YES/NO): NO